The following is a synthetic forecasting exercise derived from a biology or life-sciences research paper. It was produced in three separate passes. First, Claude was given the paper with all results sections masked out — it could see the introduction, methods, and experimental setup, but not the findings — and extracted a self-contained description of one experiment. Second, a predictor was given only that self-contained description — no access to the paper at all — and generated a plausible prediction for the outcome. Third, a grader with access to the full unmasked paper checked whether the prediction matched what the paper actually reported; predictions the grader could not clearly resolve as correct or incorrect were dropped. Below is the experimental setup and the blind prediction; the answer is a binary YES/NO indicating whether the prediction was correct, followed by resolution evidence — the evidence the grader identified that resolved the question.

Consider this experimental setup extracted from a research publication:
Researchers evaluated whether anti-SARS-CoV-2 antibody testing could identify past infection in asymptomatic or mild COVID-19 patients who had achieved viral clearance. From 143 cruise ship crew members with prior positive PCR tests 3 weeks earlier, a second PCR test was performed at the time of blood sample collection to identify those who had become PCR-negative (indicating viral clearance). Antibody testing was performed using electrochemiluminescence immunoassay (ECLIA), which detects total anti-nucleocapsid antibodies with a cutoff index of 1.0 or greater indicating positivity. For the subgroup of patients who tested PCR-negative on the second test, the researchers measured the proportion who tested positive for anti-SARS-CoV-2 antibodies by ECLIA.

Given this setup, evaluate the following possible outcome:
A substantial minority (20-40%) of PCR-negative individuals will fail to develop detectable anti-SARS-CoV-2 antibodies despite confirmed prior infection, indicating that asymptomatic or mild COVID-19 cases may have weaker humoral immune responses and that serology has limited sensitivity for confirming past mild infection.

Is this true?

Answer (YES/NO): YES